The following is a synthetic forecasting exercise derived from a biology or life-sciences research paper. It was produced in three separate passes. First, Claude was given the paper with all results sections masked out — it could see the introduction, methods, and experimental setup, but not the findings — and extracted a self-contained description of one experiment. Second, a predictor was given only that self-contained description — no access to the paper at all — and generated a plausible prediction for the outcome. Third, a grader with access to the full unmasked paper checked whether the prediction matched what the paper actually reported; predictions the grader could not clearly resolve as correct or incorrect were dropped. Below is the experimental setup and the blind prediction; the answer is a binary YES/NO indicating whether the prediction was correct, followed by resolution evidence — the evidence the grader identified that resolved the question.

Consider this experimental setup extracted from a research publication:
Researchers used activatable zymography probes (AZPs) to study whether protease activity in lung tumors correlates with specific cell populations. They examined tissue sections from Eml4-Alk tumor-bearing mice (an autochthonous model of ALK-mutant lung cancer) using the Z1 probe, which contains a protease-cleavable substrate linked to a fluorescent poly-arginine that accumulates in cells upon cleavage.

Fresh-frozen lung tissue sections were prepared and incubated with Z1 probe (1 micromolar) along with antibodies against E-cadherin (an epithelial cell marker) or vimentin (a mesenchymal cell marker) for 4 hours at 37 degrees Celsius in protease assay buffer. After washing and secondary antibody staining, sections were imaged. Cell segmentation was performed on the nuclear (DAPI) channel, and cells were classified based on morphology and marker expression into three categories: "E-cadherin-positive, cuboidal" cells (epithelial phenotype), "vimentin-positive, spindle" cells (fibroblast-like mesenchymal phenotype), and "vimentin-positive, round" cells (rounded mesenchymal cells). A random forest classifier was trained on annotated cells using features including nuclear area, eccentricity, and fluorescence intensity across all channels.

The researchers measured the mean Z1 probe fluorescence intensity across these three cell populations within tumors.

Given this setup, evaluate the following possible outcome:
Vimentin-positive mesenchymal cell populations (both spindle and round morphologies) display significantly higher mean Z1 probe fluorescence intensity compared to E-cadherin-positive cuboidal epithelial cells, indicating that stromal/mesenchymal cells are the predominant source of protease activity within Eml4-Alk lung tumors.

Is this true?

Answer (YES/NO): NO